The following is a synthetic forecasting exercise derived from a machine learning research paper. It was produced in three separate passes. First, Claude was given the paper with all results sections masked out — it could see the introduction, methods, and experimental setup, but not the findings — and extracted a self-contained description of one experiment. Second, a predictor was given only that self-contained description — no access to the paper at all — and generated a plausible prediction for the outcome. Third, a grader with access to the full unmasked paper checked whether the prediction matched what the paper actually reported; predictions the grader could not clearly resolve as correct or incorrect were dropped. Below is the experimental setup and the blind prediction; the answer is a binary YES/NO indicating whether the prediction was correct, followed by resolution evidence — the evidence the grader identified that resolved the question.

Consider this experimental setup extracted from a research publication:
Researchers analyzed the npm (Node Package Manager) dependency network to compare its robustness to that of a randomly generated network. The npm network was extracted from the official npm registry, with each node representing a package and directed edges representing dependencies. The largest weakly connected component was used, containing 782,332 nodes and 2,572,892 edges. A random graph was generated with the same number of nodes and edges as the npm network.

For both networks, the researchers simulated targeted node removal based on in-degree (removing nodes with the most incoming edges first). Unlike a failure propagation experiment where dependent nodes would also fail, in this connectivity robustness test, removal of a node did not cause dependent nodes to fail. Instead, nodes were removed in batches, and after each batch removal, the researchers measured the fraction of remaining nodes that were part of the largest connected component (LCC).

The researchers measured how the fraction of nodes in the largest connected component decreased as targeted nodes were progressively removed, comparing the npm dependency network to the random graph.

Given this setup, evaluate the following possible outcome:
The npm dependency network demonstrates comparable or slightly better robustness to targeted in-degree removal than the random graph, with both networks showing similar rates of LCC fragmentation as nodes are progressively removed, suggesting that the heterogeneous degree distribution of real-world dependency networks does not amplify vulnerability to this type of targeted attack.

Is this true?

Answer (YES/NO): NO